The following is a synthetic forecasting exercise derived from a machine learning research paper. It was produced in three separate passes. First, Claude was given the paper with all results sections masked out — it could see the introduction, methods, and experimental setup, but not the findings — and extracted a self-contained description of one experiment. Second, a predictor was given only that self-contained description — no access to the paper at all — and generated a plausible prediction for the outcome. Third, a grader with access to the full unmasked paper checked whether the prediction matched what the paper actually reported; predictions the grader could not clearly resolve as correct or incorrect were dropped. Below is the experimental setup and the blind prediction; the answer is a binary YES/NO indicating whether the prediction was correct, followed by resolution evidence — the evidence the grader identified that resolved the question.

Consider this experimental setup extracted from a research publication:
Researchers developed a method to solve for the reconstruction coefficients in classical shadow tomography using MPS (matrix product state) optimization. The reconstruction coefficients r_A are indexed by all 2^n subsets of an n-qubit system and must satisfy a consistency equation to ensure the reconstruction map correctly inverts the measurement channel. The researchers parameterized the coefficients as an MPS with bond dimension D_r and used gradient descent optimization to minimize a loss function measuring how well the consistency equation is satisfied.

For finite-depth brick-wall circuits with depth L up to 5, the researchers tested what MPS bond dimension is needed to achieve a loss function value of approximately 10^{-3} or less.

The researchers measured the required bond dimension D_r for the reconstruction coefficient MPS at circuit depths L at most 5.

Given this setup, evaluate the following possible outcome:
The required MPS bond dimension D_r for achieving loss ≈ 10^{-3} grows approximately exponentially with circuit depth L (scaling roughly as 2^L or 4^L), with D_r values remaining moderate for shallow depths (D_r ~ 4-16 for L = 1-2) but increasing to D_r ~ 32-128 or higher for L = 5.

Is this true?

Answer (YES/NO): NO